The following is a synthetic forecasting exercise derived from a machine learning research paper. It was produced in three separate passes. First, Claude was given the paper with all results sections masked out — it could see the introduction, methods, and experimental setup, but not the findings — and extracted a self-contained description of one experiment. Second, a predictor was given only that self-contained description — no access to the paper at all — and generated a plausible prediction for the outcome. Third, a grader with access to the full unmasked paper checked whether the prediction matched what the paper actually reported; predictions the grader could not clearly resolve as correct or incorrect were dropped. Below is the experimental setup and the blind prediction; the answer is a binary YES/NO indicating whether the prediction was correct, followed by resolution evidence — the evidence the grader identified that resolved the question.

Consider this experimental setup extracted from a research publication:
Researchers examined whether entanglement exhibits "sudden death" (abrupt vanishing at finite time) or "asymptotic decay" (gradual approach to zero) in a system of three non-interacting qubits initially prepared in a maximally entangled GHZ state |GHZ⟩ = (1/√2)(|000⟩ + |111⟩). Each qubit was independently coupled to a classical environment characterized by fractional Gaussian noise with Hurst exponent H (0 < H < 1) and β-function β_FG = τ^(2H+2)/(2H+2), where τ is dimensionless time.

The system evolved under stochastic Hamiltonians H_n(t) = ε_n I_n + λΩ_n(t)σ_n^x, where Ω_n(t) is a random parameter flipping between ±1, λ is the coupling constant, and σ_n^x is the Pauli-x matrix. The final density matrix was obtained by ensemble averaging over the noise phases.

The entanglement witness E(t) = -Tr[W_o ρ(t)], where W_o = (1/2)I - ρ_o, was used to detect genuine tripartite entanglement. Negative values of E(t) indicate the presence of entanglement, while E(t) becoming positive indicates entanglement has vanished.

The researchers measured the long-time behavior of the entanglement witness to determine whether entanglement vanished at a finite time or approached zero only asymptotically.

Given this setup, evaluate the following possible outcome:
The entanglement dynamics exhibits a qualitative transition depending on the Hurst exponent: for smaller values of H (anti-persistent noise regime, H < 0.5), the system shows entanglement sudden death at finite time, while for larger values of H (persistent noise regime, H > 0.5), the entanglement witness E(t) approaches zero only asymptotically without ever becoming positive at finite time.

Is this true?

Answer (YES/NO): NO